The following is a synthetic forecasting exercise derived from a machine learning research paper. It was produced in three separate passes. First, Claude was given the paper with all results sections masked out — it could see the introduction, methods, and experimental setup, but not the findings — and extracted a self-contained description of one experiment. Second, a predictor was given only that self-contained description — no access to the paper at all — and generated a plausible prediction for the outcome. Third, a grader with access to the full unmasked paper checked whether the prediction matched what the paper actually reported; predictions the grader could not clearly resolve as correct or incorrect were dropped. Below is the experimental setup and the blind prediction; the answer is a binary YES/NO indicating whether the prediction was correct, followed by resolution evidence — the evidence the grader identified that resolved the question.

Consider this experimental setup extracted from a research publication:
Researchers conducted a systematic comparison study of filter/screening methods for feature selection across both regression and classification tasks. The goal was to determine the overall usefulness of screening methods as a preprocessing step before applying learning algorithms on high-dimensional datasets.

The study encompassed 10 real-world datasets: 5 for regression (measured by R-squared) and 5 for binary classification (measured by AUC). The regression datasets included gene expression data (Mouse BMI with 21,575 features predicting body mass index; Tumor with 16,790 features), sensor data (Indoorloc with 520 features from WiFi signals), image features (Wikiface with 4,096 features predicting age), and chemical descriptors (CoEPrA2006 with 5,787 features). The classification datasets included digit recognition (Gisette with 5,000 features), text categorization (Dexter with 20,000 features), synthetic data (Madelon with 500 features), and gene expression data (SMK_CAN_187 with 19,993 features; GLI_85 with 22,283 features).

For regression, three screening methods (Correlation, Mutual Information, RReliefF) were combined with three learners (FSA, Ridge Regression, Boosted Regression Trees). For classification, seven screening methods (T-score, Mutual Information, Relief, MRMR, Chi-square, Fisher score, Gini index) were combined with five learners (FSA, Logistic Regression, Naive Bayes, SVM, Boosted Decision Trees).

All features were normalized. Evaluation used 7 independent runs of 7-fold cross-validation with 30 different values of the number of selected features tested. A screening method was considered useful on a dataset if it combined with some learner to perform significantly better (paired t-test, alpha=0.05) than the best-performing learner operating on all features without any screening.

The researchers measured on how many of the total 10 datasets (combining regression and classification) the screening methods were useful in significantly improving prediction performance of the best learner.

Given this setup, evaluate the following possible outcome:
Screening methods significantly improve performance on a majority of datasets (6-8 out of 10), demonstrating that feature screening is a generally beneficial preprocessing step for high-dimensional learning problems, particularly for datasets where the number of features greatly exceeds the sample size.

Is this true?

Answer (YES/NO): NO